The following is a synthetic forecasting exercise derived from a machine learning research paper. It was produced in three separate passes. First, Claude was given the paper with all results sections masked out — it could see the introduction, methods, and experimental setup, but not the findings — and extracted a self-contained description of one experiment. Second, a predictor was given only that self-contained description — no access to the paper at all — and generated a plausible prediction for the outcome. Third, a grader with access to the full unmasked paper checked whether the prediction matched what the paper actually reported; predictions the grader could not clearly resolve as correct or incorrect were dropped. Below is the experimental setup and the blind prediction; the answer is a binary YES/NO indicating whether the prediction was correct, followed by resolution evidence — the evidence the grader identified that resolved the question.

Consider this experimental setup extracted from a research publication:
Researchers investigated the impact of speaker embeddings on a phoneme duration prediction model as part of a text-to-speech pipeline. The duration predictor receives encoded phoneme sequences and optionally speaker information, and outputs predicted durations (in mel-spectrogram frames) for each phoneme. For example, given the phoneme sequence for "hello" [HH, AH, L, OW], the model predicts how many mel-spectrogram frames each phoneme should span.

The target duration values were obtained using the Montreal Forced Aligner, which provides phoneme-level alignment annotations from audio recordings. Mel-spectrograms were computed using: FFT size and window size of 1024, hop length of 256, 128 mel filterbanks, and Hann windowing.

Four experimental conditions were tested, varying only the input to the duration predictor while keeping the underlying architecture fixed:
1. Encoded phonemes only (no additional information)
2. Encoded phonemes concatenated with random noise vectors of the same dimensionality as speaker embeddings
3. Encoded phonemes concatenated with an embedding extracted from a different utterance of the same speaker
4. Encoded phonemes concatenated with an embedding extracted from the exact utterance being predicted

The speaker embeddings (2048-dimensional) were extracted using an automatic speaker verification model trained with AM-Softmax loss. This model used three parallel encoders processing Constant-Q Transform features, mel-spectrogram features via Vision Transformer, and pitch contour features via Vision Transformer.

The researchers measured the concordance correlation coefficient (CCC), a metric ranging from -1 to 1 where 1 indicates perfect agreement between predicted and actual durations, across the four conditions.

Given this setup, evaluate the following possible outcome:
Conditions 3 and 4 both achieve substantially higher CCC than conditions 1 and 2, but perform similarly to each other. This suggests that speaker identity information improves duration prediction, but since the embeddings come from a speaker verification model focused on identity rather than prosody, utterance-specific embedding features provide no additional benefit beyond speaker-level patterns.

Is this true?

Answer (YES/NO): NO